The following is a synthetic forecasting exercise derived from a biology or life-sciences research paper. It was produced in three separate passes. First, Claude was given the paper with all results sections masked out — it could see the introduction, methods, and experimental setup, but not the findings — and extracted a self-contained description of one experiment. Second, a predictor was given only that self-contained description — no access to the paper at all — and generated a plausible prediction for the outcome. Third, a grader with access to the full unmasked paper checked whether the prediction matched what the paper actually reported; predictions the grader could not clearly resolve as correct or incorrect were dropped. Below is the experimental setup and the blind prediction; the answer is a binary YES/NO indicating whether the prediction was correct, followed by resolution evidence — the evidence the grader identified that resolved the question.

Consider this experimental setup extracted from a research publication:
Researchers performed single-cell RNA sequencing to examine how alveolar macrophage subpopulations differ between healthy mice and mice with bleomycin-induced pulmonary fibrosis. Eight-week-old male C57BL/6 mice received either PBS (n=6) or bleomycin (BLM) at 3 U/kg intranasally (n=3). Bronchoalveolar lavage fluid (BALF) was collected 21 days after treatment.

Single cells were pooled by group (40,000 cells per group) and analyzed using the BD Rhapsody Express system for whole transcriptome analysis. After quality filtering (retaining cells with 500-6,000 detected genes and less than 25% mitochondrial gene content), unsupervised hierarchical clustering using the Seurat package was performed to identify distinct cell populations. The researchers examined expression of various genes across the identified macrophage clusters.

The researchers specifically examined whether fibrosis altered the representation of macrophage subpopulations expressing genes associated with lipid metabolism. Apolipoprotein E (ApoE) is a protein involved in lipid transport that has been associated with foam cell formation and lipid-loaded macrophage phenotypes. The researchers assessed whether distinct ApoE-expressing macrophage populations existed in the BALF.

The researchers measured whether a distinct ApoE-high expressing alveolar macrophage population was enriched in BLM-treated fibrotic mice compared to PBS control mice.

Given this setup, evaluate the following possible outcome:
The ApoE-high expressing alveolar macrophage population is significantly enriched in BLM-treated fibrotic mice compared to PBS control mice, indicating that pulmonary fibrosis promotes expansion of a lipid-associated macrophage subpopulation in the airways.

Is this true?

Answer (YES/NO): YES